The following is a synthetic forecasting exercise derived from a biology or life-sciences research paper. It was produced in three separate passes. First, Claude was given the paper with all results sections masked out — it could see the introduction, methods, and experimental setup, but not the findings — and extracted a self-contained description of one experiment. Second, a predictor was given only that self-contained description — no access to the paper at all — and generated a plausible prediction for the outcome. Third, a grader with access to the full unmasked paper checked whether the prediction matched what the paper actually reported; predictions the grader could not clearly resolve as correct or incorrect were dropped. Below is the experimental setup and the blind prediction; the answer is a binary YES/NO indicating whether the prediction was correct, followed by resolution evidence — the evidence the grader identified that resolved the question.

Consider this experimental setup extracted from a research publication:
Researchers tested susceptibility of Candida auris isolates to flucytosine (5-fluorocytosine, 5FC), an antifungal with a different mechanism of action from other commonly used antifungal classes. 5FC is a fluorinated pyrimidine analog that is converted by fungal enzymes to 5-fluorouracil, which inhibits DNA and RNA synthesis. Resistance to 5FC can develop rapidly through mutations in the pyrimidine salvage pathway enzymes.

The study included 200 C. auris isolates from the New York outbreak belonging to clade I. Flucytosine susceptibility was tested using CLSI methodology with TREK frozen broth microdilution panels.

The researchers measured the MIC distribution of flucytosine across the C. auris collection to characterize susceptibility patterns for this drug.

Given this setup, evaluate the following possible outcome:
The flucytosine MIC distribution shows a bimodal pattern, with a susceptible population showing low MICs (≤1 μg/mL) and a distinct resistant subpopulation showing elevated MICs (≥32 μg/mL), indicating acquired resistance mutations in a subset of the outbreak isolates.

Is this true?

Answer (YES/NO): YES